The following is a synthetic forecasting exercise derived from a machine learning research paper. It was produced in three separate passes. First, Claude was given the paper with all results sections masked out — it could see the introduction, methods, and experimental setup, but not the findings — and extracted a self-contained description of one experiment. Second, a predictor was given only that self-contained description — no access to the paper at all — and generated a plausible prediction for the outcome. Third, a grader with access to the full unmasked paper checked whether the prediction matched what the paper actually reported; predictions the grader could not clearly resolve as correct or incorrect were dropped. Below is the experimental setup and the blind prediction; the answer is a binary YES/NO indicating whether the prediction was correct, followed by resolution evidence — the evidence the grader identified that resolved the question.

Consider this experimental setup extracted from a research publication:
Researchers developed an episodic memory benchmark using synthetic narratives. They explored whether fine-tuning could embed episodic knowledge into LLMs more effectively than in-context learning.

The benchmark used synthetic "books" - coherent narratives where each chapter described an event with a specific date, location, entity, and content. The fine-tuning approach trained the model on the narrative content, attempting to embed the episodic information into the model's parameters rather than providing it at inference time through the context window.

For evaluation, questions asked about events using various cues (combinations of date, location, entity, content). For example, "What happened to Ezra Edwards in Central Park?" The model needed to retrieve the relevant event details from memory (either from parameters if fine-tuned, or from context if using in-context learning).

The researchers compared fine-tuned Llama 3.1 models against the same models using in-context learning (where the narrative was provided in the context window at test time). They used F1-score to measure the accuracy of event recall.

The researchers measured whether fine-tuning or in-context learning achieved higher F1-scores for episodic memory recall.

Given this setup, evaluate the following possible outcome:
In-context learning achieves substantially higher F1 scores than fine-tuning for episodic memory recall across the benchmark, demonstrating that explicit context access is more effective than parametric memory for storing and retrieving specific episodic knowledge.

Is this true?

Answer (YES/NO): NO